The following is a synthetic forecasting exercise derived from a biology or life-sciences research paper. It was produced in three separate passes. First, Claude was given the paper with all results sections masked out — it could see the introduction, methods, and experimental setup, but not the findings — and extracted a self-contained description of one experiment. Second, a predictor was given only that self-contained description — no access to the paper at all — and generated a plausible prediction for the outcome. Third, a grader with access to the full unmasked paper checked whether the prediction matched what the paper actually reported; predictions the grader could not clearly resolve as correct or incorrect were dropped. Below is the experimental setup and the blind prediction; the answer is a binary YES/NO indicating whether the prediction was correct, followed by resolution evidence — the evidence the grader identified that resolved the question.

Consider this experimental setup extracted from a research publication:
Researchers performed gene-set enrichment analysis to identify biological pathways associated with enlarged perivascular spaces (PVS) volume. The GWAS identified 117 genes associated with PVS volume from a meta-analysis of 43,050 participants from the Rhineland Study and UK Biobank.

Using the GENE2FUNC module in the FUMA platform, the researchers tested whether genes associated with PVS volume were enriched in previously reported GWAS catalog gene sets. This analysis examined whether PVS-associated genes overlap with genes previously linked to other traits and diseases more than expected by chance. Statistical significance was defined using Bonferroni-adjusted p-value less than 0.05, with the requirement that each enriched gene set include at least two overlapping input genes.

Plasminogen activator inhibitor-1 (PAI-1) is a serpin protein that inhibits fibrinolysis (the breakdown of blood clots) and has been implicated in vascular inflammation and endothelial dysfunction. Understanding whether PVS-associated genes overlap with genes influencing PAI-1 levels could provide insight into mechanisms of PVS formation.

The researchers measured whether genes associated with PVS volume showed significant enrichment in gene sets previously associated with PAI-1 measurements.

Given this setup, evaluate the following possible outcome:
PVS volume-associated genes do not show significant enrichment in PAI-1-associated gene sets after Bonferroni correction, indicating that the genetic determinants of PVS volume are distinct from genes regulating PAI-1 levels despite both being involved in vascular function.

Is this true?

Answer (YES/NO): NO